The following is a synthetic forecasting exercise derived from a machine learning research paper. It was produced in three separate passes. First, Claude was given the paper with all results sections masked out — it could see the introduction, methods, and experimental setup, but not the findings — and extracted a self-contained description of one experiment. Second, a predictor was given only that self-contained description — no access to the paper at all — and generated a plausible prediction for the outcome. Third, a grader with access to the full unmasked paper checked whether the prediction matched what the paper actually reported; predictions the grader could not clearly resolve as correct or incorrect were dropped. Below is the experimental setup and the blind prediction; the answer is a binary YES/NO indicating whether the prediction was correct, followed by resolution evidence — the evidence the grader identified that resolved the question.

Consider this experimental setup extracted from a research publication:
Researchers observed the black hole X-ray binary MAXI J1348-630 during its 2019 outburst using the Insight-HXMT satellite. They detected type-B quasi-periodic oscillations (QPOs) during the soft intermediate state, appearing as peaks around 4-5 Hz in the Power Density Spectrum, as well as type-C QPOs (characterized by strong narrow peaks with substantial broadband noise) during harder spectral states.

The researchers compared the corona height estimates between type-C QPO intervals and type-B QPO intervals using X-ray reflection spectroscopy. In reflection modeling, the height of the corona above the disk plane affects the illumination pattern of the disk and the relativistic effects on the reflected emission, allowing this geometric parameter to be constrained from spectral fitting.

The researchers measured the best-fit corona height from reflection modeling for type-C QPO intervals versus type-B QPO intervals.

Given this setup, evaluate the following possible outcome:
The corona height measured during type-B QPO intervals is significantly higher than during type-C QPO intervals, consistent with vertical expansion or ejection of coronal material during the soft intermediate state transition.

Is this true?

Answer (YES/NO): NO